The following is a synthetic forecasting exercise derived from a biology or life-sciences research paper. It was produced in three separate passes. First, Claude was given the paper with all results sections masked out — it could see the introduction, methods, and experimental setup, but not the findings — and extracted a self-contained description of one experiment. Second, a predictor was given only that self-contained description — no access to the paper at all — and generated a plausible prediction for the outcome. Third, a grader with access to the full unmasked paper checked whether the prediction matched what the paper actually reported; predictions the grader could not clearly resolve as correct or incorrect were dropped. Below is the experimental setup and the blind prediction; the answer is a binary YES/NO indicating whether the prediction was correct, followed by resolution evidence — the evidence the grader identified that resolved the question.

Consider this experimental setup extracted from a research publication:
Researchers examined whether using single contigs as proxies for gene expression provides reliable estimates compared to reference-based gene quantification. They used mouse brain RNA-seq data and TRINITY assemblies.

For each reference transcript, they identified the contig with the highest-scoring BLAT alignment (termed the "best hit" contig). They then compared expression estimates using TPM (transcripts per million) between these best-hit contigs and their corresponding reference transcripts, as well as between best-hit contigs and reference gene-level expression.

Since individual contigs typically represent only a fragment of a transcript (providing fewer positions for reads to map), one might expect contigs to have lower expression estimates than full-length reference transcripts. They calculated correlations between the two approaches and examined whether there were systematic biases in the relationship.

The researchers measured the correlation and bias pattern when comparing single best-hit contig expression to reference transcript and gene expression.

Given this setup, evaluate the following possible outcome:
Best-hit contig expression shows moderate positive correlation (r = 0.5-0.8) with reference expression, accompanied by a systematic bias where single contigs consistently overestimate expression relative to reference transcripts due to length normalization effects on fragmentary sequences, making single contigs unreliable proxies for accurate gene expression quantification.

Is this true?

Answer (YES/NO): NO